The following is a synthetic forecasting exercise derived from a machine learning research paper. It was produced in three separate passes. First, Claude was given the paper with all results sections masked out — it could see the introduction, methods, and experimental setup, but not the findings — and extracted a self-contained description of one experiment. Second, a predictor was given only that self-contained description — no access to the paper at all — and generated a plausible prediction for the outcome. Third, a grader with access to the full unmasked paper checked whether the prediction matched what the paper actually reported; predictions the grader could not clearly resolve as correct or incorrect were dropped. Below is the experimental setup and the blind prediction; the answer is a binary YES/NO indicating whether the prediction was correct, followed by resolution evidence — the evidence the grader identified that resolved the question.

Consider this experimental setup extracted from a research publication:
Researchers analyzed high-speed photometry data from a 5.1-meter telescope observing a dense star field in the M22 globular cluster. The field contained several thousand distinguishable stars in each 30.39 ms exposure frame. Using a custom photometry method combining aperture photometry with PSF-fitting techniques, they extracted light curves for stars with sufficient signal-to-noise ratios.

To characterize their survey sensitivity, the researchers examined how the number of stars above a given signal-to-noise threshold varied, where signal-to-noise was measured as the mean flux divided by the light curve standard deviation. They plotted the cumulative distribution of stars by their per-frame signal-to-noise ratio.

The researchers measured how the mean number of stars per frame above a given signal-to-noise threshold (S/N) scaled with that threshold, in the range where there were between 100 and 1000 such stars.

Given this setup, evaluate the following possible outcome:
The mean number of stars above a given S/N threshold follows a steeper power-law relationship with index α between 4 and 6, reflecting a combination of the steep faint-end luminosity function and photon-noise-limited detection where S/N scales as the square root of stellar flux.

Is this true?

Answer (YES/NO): NO